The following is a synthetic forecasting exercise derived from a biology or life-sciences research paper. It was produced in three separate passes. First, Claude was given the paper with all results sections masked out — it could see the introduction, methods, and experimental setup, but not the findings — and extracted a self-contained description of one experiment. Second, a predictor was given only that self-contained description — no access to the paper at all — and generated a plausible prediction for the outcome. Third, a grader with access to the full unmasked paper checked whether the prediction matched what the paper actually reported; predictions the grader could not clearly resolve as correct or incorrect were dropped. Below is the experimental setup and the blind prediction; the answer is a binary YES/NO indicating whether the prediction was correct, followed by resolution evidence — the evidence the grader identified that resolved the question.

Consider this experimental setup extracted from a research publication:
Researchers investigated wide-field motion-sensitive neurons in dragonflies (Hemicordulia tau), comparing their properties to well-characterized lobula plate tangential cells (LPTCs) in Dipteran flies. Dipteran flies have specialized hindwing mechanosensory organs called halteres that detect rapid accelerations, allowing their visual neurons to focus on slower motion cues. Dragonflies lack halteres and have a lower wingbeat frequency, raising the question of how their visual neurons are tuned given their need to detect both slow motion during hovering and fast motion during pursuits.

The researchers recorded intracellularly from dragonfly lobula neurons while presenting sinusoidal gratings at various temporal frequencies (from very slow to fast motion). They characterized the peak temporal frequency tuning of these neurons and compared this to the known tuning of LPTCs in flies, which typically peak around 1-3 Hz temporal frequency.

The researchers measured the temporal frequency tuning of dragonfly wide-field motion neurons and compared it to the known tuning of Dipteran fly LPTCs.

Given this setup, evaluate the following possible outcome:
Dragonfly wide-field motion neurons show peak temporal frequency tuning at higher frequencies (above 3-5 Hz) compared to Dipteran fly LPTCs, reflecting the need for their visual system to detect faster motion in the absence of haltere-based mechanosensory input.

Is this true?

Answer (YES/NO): NO